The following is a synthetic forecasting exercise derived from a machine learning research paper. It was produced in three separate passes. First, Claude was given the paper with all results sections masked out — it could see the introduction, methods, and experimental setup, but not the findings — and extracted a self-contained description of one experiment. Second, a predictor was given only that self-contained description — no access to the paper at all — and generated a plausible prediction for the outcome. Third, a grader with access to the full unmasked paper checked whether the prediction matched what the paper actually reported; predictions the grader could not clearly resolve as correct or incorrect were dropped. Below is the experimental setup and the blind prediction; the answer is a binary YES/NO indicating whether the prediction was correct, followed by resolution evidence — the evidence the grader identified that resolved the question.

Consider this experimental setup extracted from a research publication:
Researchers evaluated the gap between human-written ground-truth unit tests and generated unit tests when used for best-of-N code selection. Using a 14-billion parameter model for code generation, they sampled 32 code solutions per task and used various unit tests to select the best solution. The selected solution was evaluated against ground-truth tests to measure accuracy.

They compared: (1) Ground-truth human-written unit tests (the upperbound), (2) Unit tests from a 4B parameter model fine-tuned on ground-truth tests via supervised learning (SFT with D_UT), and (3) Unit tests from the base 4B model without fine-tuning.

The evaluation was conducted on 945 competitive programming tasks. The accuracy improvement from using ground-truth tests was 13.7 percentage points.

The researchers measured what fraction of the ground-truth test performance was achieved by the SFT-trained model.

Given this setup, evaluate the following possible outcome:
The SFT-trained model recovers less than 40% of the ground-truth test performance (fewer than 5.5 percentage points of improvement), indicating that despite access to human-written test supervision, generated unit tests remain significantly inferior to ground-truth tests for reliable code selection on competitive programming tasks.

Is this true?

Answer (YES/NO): YES